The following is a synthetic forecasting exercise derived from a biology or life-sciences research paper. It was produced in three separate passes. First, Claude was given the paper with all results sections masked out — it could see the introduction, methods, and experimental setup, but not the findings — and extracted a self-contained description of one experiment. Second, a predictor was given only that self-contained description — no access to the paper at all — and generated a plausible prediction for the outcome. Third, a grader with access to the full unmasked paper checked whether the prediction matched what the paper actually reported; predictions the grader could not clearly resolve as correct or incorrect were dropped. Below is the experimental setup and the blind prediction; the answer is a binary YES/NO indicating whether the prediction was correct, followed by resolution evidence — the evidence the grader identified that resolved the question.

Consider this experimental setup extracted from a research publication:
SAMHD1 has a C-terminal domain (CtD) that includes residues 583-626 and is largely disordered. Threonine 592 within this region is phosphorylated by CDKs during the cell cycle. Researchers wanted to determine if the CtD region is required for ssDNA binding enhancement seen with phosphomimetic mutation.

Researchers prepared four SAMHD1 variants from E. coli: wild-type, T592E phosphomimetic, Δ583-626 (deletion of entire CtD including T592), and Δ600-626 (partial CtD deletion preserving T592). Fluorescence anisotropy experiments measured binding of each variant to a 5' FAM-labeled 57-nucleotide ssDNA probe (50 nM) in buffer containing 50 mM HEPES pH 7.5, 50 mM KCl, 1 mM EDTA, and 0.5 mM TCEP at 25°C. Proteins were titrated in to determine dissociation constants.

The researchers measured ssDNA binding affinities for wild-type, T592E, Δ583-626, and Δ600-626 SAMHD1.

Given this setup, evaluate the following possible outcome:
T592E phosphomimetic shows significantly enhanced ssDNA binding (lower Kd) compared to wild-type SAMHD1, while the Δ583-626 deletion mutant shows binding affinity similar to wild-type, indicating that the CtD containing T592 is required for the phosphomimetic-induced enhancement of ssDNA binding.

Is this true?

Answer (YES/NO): NO